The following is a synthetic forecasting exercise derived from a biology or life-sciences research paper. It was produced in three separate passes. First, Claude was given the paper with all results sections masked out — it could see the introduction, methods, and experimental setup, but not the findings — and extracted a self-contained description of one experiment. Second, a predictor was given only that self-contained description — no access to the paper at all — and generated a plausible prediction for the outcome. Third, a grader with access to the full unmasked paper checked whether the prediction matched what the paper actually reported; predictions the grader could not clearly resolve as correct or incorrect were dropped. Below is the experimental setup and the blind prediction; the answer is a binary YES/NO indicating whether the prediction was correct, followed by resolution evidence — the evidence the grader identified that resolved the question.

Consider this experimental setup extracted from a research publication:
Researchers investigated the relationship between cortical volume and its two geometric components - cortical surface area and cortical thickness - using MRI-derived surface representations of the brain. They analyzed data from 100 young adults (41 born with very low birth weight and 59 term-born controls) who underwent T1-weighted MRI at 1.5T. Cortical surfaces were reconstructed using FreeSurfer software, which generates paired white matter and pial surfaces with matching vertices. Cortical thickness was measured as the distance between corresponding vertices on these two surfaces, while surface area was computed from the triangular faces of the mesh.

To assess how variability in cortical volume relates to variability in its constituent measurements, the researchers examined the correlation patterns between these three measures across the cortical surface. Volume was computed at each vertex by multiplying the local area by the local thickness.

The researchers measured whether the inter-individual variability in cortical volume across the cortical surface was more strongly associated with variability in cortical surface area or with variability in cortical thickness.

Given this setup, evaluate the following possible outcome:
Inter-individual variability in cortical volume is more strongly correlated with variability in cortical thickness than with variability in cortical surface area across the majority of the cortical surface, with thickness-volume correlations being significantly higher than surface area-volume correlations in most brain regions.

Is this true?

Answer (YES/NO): NO